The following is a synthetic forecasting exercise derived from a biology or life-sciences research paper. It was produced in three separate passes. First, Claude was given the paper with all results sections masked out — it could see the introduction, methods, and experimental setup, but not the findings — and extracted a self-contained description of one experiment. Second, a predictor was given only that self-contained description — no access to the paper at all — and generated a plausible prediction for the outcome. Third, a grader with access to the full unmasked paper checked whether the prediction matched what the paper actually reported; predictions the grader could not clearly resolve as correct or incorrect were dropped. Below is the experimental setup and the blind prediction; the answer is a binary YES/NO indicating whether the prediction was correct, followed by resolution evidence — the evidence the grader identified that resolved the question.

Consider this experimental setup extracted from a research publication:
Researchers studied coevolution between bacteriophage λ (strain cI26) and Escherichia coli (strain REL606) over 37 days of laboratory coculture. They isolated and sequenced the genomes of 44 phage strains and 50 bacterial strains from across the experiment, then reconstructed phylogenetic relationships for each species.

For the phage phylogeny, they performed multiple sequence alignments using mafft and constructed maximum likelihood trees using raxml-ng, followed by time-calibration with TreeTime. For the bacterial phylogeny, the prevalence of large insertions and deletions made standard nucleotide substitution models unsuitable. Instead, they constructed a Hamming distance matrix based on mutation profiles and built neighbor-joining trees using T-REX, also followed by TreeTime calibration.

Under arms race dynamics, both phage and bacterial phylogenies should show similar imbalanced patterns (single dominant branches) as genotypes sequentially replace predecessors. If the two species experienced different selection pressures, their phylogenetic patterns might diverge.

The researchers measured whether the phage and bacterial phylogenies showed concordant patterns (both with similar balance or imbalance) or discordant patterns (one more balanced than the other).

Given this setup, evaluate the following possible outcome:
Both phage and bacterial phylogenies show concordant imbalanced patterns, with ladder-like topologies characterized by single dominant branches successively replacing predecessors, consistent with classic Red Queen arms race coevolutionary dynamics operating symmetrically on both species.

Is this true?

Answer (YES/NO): NO